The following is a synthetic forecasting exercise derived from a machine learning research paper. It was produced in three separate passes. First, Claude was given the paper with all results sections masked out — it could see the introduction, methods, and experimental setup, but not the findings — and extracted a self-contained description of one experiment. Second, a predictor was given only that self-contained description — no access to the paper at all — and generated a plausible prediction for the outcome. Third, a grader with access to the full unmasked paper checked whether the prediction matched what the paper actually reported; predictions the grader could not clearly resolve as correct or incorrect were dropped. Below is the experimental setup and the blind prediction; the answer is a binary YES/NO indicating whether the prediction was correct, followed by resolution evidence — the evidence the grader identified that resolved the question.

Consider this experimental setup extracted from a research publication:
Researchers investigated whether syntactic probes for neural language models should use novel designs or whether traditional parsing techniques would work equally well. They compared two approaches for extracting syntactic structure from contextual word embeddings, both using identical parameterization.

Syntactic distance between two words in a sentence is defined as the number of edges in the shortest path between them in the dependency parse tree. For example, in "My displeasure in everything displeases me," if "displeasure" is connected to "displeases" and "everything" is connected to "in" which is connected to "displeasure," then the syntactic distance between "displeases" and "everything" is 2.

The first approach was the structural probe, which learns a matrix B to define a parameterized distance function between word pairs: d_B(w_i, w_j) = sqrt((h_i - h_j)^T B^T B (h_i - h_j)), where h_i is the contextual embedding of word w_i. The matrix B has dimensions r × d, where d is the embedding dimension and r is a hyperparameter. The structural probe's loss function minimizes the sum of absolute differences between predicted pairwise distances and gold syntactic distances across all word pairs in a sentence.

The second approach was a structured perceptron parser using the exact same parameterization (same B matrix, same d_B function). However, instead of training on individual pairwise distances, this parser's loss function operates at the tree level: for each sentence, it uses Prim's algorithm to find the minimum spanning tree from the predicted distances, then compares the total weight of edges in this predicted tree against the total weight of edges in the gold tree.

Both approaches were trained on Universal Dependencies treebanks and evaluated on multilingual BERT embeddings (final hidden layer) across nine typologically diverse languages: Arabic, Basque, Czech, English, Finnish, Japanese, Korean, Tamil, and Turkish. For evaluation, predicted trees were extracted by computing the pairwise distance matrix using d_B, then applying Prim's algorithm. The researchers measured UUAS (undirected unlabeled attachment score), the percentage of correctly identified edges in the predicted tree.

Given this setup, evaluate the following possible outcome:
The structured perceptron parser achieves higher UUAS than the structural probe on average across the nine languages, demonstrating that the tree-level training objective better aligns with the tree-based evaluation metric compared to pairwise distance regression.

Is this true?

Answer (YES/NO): YES